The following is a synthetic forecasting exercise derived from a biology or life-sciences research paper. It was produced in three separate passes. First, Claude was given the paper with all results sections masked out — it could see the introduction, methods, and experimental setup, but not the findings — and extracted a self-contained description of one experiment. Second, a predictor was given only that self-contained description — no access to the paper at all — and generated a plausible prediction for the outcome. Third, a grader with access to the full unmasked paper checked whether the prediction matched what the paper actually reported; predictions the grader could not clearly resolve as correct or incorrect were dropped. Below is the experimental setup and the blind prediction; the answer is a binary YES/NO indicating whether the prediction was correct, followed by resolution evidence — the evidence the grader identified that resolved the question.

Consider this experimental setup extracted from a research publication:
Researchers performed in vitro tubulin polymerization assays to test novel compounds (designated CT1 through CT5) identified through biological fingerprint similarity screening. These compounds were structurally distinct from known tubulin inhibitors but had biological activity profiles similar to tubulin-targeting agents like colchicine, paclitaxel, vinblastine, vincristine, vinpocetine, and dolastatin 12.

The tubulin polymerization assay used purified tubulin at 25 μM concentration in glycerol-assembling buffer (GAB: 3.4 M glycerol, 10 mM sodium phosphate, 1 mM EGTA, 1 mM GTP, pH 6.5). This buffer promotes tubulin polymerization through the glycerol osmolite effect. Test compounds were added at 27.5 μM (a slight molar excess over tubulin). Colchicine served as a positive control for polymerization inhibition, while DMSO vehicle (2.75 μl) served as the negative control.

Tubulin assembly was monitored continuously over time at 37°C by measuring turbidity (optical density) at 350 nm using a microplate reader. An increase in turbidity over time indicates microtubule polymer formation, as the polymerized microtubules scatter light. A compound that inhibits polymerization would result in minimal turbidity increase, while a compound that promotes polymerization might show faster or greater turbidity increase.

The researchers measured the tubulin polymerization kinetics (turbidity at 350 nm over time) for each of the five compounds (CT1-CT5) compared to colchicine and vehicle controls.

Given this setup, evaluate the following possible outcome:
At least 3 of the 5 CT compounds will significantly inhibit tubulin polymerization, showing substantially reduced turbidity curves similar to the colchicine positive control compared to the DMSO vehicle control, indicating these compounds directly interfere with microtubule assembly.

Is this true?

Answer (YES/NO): YES